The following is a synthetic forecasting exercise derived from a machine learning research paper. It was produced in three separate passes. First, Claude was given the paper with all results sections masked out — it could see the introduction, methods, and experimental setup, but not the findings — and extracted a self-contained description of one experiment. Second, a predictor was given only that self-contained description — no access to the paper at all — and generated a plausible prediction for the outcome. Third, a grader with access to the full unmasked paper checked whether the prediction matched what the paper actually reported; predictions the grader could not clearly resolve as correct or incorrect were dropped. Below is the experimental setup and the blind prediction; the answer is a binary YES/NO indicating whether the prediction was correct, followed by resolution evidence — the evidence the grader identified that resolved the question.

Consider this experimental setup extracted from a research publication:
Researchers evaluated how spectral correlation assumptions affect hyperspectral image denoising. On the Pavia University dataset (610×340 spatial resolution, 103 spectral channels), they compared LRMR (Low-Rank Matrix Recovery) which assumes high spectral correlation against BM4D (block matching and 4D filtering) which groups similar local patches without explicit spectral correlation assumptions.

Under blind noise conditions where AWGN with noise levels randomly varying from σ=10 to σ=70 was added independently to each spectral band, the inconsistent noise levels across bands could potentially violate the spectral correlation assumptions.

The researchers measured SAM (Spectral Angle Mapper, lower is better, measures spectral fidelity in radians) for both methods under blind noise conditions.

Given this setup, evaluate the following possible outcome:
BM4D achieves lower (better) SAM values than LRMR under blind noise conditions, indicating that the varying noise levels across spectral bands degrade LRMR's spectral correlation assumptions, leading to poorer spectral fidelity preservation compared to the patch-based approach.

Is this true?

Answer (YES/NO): YES